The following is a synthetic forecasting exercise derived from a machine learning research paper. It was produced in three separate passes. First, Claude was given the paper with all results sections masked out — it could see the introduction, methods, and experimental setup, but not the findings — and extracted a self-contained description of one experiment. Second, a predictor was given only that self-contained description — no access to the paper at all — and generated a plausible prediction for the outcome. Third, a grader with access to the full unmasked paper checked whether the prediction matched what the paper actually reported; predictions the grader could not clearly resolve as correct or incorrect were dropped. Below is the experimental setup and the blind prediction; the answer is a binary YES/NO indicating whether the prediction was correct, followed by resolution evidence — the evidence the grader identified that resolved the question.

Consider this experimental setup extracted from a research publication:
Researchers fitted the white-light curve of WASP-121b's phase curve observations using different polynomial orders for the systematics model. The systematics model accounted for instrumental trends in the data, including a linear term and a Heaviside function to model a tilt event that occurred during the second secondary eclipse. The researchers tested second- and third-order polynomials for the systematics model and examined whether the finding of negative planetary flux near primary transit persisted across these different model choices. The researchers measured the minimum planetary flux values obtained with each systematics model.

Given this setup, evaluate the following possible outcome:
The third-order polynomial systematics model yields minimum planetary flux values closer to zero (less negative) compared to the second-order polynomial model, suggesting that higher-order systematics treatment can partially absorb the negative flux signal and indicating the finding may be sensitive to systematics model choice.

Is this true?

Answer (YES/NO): NO